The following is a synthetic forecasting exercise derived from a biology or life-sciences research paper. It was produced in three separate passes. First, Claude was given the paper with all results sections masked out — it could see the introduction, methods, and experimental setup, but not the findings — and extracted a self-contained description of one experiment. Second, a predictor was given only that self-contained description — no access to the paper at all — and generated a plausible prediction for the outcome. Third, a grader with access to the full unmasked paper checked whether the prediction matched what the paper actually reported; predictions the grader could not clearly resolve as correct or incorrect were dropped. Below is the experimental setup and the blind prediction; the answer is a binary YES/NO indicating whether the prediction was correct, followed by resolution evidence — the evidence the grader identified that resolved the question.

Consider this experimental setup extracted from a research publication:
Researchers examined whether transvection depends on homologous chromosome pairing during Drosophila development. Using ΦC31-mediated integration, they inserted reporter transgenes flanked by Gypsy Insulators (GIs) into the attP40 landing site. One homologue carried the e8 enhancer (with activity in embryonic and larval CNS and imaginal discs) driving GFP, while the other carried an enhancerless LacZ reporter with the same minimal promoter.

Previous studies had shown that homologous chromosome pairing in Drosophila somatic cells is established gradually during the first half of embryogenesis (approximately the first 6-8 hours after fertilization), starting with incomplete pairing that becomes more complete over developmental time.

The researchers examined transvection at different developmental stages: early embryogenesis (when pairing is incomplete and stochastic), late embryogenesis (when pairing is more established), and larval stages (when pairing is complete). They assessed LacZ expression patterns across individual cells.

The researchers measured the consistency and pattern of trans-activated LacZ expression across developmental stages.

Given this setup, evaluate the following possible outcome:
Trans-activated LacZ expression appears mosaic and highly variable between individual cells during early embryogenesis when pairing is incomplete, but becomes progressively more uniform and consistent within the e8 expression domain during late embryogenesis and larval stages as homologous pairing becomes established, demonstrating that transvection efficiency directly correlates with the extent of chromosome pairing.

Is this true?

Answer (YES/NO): YES